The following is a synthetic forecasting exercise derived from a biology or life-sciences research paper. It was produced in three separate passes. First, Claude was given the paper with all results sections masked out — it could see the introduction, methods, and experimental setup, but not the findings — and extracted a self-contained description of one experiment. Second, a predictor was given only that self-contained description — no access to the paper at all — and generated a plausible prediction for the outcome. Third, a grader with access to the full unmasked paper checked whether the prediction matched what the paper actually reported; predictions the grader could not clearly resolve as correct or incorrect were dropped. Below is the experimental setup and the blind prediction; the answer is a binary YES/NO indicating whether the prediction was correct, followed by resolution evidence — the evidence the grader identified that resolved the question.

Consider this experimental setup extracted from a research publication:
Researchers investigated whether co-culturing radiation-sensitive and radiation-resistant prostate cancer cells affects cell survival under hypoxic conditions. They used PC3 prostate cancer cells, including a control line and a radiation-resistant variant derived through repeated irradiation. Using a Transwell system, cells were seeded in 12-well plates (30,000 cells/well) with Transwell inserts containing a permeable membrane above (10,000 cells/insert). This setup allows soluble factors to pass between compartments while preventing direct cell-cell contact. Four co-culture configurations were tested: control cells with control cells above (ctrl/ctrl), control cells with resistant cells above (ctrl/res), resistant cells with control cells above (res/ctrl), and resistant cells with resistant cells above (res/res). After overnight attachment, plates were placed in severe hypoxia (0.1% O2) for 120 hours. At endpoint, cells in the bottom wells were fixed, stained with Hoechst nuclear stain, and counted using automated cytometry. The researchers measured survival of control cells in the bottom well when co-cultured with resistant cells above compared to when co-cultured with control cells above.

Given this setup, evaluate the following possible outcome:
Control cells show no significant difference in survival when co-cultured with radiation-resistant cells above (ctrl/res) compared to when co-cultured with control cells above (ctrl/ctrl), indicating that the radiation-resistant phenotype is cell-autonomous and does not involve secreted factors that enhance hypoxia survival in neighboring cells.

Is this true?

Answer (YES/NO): NO